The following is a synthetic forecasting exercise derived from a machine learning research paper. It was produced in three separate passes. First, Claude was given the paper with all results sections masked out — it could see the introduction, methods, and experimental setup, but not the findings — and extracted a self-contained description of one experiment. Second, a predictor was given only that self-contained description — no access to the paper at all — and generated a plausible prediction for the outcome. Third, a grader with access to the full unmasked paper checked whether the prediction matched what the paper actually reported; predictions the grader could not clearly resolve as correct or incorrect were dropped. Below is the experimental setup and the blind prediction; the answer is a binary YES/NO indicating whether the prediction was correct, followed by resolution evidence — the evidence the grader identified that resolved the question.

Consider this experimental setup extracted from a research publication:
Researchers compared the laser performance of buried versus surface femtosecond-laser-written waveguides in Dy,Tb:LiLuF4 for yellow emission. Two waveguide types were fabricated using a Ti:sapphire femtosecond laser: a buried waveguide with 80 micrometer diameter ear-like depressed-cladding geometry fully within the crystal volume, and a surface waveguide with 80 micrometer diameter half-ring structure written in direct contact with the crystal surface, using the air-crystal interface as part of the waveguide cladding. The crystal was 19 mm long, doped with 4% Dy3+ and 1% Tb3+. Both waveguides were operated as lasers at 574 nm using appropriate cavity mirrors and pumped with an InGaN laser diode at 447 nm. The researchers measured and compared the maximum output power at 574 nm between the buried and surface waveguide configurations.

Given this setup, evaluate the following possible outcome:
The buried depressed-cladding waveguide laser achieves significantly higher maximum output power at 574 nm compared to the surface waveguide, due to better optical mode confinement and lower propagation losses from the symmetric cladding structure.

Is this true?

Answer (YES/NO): YES